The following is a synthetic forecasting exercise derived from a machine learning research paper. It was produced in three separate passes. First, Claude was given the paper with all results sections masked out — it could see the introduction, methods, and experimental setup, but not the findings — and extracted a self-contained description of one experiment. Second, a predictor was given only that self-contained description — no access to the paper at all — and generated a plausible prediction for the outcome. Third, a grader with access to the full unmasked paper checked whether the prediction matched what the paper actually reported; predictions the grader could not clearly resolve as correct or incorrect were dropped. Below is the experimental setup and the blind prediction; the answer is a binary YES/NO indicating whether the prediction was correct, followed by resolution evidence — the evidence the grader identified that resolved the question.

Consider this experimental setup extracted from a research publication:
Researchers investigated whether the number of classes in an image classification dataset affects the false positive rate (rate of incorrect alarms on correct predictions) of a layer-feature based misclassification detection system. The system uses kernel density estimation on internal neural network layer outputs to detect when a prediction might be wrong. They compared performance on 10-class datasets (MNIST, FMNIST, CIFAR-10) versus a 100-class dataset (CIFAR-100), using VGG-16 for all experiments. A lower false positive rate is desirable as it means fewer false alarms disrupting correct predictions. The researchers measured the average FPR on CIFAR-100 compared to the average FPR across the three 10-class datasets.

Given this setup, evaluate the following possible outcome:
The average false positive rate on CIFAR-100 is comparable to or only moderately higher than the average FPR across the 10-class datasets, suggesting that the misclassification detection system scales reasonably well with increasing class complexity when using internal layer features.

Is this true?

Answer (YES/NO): NO